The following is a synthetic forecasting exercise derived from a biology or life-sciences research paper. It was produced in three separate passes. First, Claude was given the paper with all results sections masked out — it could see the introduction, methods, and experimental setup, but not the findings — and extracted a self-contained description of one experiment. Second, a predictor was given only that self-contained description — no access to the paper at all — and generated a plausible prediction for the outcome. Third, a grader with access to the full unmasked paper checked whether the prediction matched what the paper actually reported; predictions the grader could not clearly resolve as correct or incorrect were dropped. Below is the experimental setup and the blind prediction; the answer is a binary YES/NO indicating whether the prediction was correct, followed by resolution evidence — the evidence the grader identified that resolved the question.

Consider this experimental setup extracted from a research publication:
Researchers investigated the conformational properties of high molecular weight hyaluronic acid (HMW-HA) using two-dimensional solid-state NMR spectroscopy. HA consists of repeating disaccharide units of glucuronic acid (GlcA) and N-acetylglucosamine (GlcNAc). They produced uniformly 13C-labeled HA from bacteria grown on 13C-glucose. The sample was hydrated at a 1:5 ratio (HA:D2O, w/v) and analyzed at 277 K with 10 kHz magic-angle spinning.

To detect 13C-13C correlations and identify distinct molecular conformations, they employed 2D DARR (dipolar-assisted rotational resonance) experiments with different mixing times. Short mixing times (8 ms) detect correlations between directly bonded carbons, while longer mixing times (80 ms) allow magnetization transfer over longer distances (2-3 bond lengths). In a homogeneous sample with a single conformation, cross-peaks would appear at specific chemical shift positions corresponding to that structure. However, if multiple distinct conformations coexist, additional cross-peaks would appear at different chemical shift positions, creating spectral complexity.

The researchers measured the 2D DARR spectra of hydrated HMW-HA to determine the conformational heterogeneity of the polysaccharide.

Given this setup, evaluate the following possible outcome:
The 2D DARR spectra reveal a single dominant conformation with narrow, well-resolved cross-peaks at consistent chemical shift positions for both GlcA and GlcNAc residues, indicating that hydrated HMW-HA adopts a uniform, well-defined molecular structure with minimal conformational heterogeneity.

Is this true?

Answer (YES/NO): NO